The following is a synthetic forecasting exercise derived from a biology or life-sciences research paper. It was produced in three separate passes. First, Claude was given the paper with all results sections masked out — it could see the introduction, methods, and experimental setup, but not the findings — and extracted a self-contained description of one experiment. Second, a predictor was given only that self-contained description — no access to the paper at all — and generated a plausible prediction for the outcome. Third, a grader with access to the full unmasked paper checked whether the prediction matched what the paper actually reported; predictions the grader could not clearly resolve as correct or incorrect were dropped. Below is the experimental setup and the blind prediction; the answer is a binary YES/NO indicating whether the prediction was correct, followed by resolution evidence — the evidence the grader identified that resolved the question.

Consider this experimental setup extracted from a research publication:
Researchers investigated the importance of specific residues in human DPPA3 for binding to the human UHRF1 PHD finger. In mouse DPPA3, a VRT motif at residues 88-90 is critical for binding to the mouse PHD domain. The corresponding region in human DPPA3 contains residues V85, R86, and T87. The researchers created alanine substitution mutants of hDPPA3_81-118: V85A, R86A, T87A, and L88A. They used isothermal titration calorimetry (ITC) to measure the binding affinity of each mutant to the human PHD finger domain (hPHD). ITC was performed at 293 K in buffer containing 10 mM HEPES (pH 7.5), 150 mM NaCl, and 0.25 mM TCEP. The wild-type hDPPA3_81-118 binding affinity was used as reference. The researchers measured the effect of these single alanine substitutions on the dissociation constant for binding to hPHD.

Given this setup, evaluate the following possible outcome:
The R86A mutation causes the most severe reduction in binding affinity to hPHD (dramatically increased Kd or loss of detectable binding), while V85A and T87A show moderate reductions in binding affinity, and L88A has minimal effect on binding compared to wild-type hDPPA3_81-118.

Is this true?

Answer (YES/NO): NO